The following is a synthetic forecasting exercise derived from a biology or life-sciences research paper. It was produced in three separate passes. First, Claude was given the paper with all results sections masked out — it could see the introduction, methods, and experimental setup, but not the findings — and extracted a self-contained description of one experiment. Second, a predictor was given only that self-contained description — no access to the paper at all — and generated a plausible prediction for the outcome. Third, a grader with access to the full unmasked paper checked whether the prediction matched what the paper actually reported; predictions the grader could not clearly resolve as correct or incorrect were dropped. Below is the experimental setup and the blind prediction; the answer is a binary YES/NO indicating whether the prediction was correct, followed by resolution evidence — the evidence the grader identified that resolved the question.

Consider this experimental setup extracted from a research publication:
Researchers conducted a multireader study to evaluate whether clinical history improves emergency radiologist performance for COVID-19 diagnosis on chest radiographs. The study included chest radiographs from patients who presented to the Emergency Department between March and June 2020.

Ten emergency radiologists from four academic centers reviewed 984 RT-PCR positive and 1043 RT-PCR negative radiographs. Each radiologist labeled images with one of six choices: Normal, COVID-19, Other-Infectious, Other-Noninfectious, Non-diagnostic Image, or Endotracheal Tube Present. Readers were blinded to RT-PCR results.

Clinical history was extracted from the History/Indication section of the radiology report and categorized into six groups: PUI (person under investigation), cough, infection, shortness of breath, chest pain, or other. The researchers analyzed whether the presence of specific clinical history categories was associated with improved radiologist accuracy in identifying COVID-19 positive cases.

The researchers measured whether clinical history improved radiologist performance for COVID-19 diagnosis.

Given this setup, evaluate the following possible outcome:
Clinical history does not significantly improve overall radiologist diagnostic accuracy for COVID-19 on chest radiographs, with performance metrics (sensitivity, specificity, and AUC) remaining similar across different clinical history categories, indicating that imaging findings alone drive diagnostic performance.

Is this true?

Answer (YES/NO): NO